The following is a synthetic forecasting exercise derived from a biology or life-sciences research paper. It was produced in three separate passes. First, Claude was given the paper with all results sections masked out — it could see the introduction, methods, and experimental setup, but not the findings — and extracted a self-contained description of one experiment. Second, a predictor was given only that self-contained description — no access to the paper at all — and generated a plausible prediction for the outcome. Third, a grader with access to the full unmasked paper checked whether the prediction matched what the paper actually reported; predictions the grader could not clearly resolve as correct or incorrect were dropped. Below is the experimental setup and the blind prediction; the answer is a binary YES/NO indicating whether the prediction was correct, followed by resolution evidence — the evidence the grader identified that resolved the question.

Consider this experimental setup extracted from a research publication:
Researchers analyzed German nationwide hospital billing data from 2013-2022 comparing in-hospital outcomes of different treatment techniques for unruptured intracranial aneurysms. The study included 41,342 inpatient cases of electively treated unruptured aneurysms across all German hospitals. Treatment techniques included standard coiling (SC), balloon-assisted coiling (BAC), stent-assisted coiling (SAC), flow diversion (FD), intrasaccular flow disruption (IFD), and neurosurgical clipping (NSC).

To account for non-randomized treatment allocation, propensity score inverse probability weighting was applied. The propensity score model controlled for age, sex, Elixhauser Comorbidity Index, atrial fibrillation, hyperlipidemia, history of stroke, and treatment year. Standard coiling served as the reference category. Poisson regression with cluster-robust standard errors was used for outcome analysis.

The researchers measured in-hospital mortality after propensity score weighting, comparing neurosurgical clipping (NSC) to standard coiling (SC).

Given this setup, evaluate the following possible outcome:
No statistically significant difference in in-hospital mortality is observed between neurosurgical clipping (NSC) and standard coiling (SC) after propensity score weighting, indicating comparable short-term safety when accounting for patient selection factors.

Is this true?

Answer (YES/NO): NO